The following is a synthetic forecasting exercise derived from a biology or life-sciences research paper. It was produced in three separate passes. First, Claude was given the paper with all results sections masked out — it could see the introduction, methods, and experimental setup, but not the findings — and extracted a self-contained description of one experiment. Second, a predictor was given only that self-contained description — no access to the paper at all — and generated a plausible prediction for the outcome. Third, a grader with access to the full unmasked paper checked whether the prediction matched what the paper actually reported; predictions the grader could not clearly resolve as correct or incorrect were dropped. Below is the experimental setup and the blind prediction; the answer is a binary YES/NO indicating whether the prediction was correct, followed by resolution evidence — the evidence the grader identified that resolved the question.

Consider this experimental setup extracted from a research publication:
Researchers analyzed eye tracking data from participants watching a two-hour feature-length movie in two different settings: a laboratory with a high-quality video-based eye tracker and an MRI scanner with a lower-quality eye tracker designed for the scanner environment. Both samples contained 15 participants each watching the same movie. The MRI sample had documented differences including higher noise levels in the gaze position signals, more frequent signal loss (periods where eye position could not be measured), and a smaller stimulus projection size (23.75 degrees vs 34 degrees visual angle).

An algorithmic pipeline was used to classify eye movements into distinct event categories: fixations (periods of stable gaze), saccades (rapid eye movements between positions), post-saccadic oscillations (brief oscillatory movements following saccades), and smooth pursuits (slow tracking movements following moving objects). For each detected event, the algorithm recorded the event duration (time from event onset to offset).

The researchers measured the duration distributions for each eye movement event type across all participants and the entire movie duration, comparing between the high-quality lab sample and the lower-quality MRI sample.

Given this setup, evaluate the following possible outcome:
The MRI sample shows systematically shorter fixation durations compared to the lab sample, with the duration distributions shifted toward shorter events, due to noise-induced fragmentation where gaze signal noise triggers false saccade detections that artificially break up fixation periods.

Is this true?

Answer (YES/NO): NO